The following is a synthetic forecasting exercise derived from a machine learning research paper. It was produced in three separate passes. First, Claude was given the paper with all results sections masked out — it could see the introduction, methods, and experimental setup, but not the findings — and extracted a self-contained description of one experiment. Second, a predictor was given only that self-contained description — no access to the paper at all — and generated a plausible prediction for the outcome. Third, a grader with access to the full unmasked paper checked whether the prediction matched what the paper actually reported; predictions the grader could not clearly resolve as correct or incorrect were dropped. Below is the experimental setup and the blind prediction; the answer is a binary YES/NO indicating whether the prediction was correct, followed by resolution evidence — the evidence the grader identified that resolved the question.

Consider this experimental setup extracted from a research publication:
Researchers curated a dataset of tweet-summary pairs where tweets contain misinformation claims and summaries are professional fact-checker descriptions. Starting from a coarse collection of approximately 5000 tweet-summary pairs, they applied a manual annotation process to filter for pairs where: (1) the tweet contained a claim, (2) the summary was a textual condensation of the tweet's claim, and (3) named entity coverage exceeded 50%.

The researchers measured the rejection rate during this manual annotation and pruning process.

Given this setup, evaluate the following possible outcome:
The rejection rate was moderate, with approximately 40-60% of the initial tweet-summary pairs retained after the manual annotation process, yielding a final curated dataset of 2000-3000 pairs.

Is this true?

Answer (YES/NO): NO